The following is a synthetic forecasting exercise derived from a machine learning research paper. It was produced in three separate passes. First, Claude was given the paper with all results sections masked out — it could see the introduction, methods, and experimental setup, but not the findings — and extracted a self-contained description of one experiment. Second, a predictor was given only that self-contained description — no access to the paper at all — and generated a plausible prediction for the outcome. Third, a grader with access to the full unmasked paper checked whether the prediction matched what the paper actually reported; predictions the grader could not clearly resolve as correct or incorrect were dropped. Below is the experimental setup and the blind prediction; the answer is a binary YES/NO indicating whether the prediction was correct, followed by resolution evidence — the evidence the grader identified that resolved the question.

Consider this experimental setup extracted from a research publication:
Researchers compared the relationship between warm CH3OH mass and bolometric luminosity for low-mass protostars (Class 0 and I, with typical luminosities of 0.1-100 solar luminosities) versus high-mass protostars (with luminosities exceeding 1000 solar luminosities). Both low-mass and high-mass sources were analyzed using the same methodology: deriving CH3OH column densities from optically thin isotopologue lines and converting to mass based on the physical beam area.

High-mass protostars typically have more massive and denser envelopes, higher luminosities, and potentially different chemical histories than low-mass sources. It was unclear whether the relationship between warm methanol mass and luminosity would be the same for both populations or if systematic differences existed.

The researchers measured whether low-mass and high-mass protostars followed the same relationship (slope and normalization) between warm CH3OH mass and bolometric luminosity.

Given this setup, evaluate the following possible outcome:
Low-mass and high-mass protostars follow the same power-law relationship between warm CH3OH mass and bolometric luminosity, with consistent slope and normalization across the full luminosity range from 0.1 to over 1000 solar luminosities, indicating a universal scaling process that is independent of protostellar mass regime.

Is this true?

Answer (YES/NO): NO